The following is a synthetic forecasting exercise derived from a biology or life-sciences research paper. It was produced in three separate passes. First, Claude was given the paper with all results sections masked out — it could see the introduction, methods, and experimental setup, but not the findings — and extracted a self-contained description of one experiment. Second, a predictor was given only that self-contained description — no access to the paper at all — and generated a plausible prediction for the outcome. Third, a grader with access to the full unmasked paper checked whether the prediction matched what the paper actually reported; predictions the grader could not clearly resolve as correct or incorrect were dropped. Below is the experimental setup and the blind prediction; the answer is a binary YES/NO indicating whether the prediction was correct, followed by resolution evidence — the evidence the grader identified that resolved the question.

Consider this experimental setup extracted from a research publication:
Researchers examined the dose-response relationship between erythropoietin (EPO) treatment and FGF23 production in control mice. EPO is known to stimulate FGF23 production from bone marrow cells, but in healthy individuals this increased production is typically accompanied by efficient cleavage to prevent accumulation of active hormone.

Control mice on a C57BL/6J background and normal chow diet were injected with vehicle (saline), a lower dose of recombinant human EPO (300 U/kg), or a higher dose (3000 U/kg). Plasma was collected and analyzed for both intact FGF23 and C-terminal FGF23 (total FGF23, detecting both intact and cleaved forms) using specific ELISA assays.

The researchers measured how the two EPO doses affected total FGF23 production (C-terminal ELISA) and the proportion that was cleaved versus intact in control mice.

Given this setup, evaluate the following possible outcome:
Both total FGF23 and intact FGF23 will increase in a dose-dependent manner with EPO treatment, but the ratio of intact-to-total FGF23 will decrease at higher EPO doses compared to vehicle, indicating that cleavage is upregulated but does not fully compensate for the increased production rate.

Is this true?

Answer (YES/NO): NO